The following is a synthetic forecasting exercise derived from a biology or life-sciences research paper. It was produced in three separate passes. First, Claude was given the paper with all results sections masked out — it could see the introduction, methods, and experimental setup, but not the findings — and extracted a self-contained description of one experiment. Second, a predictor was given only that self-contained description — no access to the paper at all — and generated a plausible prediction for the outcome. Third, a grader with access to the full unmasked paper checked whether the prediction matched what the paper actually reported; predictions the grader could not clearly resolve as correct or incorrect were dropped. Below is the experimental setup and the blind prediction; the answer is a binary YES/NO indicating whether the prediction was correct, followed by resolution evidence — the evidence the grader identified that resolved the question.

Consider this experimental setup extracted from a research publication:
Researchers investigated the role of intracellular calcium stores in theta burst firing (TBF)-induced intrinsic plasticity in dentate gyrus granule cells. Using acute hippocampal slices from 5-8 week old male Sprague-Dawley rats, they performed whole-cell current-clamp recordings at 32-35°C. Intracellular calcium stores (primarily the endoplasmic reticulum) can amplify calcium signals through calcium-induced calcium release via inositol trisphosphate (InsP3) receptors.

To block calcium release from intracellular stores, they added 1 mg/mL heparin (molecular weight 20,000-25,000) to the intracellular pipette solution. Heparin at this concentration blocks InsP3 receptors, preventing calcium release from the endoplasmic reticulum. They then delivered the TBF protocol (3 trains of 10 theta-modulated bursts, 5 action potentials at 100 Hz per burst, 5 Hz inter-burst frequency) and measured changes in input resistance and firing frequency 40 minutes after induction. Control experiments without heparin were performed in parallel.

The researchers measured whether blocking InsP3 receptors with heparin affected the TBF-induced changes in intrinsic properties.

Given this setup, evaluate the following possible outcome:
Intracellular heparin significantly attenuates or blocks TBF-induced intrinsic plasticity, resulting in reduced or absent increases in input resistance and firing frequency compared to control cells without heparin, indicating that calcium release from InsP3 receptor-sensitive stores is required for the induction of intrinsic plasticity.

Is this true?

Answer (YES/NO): NO